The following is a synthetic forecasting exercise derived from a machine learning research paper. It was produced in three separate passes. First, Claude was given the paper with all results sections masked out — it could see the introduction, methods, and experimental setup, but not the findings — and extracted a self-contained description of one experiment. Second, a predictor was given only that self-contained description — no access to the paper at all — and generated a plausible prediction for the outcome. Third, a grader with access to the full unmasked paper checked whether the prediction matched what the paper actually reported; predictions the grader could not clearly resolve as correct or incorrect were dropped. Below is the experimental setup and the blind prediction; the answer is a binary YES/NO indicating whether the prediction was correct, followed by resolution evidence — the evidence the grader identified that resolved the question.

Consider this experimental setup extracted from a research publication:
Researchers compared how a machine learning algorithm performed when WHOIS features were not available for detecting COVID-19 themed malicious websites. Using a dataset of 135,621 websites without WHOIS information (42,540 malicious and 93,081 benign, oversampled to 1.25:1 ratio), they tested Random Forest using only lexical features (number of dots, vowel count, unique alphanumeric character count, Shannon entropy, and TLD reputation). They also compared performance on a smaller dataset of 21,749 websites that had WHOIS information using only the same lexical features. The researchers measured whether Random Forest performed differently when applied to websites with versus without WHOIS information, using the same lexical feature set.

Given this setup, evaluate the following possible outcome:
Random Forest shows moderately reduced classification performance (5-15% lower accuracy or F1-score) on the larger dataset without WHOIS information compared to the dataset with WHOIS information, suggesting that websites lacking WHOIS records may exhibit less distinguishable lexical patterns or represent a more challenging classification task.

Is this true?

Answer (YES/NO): NO